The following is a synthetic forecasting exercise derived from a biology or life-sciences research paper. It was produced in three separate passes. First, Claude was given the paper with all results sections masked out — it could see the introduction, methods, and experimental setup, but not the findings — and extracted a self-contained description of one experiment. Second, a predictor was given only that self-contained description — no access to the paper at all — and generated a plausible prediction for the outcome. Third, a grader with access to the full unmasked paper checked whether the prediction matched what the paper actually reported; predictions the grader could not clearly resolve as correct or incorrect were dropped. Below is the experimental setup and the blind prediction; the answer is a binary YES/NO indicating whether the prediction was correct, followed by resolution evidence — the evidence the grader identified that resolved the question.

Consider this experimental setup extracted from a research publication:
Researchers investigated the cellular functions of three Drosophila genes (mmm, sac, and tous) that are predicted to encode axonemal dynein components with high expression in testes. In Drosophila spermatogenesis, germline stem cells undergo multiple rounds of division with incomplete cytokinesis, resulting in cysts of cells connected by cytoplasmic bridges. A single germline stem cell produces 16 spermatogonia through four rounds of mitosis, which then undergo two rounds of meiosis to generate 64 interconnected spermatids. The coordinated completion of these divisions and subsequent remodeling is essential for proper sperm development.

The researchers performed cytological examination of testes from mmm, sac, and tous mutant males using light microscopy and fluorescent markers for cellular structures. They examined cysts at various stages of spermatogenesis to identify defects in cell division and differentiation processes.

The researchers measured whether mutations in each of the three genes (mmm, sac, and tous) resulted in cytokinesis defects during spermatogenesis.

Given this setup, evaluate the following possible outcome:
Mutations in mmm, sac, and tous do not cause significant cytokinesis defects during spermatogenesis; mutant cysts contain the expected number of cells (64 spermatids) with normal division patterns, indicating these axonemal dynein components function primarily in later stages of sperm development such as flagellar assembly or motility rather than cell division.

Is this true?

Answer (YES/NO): NO